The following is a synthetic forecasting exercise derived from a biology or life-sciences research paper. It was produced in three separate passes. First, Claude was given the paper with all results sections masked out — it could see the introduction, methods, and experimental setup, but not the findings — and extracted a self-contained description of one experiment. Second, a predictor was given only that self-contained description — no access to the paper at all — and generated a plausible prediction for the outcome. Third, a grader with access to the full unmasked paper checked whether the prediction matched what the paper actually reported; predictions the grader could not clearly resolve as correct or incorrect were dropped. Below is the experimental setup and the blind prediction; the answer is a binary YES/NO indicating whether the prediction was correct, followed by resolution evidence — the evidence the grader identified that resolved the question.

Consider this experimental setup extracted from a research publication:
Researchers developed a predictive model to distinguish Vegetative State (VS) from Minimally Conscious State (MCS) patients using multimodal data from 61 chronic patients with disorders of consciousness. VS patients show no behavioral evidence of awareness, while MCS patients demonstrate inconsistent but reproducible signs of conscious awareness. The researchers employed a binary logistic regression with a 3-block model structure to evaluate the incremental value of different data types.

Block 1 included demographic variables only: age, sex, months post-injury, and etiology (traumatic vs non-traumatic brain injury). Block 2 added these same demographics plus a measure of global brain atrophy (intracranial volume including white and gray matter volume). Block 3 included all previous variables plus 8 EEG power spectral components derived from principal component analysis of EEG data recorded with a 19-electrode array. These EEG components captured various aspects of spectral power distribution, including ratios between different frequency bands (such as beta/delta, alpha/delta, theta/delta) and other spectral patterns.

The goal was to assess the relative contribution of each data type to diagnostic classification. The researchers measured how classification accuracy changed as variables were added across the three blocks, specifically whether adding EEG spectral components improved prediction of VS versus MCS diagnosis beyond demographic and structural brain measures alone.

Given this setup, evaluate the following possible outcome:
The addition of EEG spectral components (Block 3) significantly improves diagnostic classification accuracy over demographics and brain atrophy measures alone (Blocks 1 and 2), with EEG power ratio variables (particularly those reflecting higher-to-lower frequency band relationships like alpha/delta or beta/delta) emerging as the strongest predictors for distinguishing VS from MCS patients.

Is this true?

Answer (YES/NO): NO